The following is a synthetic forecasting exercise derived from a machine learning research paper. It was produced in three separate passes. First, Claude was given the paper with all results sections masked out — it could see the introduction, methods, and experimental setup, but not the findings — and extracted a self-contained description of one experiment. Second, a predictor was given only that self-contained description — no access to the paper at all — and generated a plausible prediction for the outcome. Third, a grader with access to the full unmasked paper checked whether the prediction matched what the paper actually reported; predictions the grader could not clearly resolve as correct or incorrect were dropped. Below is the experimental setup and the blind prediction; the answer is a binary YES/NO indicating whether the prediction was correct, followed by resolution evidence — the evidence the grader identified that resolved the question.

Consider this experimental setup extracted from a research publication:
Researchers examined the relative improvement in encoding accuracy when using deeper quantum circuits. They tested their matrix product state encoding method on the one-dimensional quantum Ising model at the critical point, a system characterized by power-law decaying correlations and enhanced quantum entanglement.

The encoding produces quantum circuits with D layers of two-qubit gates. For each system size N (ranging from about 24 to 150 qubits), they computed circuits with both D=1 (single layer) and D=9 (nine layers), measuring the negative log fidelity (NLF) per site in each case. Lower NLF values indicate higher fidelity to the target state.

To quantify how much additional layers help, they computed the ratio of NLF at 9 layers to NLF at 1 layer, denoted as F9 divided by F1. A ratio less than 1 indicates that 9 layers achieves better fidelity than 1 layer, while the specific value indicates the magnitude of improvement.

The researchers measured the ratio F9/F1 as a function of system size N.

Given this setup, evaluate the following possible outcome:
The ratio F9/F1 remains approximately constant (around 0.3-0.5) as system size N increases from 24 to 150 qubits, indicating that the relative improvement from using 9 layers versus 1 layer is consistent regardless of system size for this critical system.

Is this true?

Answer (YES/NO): NO